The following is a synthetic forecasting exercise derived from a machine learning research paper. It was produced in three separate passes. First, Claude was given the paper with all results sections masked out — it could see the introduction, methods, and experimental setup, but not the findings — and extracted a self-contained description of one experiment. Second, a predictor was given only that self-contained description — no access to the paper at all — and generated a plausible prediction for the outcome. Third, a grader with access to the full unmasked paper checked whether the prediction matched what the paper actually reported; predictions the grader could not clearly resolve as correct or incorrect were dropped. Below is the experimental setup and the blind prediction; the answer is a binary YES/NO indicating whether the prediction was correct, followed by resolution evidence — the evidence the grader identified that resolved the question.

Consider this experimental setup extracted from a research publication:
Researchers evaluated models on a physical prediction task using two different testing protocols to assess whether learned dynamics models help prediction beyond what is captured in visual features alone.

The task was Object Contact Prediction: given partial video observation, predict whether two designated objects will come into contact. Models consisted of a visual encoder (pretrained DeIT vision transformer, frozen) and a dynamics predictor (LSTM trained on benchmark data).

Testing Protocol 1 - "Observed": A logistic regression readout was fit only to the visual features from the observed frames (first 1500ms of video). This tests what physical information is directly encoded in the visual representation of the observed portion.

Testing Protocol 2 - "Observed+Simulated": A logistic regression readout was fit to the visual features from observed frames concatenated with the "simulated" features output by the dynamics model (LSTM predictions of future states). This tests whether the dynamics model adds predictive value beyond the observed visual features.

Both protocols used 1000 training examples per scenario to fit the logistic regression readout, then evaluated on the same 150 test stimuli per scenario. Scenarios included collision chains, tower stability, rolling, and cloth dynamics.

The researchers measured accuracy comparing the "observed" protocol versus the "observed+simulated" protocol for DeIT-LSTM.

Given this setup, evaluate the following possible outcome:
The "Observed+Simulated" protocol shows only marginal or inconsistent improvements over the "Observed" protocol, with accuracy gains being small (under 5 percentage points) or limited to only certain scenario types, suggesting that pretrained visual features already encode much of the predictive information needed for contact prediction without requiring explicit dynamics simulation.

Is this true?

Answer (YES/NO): NO